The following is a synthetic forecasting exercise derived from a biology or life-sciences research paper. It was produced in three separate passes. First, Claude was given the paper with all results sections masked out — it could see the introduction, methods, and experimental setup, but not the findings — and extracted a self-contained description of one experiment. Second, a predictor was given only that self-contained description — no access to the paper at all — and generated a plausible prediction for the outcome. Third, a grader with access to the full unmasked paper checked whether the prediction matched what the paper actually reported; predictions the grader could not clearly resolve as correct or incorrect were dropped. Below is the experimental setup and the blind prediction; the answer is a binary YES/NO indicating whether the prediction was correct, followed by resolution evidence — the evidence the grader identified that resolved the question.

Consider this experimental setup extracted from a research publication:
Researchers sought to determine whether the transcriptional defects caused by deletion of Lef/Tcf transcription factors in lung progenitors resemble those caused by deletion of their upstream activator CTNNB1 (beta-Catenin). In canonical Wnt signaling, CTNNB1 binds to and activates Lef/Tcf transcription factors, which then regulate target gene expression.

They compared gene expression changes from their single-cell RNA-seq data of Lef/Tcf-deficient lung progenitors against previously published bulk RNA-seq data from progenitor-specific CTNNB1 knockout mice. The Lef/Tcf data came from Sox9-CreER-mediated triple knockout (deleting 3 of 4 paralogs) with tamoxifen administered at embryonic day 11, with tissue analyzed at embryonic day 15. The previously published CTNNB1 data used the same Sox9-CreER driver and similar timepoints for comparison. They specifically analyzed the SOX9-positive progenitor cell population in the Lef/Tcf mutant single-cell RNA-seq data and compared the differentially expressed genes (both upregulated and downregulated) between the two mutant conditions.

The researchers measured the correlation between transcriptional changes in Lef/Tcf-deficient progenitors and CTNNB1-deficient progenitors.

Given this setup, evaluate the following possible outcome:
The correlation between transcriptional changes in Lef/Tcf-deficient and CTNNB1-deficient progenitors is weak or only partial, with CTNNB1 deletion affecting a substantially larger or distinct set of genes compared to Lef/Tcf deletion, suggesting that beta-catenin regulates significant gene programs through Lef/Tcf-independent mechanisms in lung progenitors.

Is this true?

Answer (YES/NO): NO